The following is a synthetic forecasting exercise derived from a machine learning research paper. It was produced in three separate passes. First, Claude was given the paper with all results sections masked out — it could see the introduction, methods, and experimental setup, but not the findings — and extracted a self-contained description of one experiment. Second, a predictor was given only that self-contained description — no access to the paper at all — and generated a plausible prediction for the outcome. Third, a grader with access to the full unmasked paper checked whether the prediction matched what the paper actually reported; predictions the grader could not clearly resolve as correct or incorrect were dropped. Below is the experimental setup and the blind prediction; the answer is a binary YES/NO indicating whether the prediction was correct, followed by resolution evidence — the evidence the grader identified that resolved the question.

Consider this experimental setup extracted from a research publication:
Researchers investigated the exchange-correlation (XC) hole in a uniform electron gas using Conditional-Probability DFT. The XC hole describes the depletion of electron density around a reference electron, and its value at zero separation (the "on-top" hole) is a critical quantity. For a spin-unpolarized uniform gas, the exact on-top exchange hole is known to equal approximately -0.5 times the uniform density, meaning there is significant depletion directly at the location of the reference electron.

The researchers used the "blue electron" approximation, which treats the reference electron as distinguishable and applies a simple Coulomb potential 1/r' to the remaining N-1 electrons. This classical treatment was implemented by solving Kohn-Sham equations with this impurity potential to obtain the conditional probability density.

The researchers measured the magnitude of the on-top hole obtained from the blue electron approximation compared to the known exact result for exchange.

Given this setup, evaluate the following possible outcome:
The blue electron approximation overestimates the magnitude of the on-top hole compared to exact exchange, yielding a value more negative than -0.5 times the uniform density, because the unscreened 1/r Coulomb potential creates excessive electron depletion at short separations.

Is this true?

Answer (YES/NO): NO